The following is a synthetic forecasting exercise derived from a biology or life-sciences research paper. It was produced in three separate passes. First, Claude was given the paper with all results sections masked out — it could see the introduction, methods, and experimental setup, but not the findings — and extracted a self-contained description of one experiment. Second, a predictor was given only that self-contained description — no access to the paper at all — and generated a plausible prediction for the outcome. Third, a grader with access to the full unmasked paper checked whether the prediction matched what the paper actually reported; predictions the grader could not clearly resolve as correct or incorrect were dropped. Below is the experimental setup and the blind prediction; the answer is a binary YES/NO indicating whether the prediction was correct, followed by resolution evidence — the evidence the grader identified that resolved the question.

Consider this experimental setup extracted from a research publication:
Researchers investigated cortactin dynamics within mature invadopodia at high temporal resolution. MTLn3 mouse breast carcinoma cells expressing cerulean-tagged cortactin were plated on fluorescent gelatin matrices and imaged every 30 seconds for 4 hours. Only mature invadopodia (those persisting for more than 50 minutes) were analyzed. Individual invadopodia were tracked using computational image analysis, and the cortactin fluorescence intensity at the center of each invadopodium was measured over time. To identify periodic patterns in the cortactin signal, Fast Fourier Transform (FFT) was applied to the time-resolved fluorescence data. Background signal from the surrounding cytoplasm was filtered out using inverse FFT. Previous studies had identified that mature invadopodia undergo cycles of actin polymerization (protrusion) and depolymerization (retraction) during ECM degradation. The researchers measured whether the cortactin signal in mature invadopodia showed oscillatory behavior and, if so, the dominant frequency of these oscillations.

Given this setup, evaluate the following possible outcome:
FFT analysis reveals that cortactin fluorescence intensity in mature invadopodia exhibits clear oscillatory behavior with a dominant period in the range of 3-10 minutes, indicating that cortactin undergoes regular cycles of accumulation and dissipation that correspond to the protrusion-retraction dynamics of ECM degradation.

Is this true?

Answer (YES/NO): YES